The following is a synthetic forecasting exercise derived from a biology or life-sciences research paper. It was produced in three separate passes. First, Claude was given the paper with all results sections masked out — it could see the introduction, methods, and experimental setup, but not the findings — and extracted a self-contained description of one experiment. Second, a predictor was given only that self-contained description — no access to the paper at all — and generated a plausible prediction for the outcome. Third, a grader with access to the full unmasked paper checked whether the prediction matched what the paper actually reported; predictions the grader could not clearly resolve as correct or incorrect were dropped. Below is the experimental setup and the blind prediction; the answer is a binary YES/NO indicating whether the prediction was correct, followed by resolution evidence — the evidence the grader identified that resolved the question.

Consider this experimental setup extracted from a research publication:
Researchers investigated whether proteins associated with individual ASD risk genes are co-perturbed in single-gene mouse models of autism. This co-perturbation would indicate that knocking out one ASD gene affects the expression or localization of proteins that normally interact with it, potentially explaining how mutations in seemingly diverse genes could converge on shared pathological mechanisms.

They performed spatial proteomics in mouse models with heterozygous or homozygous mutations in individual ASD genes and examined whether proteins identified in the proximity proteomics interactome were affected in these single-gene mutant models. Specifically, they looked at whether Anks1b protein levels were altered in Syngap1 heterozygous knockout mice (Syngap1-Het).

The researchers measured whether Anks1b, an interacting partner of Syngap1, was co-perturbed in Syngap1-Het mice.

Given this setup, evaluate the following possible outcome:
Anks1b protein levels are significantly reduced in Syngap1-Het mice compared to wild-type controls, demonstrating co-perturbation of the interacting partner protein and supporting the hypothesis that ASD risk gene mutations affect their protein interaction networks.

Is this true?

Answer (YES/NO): YES